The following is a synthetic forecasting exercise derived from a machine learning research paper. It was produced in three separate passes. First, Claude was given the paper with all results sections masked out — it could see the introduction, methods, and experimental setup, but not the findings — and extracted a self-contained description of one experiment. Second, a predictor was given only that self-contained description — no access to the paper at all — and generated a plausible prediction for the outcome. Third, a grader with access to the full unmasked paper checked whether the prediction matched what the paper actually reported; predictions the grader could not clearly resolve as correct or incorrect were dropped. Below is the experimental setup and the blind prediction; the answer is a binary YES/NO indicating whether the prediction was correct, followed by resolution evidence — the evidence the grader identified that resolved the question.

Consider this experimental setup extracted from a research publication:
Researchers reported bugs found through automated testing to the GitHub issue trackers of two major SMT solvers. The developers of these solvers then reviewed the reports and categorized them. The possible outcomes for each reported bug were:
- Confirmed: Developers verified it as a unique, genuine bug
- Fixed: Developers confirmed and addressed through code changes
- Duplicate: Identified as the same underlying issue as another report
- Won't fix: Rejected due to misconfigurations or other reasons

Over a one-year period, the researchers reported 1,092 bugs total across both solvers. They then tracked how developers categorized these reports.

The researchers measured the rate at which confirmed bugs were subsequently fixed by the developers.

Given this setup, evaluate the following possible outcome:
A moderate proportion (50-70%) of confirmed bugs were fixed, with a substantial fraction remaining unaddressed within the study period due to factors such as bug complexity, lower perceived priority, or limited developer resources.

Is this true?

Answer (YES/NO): NO